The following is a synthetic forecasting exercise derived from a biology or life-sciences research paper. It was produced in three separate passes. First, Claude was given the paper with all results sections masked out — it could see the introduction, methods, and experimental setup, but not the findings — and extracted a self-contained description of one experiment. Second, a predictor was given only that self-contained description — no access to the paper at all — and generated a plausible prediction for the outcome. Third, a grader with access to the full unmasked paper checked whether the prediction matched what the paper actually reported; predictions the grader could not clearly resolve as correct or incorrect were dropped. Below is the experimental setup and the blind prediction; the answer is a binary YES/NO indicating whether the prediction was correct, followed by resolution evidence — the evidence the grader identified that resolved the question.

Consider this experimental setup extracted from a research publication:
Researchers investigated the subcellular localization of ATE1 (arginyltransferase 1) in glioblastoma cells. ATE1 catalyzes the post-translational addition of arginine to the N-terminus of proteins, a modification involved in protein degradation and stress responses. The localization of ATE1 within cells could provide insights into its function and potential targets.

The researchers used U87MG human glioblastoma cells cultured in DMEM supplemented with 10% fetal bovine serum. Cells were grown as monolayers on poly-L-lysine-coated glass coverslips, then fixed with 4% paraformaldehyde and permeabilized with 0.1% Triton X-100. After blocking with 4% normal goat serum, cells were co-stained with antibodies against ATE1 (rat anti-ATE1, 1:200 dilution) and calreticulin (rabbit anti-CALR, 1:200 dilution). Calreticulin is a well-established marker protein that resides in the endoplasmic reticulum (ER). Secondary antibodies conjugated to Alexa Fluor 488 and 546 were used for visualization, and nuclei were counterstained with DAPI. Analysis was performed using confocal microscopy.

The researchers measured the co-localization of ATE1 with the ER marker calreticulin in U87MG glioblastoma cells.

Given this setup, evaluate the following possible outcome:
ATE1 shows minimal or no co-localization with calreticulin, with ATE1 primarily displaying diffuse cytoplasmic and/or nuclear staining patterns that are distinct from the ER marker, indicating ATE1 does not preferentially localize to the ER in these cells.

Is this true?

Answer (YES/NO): NO